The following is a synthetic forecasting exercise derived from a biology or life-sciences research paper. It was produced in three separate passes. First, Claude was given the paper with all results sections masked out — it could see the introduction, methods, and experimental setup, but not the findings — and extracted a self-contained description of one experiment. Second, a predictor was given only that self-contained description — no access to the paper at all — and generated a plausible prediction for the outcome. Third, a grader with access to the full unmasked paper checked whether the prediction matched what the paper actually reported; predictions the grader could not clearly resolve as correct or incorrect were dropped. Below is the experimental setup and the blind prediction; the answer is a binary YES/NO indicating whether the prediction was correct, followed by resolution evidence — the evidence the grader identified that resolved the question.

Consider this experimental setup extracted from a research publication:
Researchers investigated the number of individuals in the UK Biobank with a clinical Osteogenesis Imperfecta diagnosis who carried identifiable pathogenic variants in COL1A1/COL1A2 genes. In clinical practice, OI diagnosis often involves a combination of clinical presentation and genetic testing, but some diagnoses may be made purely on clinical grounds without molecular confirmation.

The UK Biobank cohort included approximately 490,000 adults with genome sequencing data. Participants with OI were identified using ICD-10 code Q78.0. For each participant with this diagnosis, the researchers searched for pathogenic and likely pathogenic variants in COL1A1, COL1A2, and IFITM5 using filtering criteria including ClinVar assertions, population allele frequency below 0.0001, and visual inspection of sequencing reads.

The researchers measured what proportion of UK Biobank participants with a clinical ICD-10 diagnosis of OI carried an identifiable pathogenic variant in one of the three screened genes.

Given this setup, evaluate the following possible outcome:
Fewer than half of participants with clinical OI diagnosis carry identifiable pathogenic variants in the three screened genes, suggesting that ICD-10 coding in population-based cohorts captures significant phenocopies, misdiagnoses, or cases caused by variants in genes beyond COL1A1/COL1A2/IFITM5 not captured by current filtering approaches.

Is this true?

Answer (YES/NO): YES